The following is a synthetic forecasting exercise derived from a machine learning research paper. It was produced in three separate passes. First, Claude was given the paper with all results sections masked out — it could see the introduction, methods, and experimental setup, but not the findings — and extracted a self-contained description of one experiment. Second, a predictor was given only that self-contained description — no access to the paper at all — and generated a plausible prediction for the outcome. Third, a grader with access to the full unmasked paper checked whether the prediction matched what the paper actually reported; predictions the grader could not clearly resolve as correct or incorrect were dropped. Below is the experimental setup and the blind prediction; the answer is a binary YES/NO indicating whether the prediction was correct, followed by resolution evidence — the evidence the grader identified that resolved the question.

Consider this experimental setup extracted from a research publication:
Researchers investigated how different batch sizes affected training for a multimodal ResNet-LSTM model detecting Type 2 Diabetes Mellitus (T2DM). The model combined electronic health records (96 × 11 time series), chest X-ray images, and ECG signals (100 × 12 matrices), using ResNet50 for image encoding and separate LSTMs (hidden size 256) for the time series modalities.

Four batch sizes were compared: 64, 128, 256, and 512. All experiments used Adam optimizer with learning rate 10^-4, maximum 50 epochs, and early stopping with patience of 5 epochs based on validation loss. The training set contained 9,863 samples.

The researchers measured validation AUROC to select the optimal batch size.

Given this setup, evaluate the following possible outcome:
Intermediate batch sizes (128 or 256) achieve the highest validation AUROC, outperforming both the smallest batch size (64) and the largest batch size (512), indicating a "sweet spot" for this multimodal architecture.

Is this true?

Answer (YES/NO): NO